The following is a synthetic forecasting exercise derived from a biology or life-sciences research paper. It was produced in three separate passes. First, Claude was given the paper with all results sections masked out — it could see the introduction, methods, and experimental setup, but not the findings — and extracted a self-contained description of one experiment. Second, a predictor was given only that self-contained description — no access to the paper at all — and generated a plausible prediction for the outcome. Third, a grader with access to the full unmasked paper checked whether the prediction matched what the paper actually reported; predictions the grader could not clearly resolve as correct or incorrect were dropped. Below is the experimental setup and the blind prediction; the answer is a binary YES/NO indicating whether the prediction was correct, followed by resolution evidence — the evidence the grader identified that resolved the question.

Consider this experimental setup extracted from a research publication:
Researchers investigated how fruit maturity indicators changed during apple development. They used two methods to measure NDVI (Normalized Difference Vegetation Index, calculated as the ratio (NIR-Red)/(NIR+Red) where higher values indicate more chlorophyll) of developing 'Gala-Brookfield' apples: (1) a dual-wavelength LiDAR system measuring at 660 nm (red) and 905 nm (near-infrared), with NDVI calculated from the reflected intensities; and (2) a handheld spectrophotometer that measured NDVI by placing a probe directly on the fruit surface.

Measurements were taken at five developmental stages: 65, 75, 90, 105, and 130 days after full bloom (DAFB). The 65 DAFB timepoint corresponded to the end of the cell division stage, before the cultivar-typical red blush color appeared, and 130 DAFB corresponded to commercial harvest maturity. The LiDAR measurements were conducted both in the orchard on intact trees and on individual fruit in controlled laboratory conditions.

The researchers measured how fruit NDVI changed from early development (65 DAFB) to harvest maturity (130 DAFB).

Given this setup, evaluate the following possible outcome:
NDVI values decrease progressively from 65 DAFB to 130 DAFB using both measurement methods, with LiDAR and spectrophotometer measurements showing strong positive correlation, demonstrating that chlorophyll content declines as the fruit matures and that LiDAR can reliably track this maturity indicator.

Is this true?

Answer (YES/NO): YES